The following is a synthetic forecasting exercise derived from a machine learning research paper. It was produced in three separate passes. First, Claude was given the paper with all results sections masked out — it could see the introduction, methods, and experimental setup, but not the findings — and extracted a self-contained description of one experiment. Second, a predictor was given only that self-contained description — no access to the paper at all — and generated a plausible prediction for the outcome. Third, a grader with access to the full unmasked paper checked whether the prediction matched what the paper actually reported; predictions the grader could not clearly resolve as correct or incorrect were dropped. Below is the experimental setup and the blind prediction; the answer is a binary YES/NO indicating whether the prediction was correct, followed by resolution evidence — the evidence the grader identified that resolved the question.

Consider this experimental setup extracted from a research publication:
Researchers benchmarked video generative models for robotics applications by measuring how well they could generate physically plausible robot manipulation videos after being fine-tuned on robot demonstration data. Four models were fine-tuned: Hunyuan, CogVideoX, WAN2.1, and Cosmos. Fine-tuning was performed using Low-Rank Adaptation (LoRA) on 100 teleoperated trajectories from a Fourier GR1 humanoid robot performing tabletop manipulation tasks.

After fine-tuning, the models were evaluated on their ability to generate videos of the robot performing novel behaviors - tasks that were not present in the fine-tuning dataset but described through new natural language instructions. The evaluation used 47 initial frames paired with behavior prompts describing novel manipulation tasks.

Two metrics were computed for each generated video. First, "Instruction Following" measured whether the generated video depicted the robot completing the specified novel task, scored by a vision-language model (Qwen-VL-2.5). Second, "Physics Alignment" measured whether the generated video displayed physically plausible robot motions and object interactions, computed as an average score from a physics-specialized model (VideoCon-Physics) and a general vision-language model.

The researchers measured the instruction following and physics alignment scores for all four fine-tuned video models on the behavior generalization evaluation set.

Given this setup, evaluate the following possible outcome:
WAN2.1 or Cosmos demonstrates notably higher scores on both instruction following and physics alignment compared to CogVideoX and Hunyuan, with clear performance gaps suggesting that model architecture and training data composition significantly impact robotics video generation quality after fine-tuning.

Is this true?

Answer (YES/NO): YES